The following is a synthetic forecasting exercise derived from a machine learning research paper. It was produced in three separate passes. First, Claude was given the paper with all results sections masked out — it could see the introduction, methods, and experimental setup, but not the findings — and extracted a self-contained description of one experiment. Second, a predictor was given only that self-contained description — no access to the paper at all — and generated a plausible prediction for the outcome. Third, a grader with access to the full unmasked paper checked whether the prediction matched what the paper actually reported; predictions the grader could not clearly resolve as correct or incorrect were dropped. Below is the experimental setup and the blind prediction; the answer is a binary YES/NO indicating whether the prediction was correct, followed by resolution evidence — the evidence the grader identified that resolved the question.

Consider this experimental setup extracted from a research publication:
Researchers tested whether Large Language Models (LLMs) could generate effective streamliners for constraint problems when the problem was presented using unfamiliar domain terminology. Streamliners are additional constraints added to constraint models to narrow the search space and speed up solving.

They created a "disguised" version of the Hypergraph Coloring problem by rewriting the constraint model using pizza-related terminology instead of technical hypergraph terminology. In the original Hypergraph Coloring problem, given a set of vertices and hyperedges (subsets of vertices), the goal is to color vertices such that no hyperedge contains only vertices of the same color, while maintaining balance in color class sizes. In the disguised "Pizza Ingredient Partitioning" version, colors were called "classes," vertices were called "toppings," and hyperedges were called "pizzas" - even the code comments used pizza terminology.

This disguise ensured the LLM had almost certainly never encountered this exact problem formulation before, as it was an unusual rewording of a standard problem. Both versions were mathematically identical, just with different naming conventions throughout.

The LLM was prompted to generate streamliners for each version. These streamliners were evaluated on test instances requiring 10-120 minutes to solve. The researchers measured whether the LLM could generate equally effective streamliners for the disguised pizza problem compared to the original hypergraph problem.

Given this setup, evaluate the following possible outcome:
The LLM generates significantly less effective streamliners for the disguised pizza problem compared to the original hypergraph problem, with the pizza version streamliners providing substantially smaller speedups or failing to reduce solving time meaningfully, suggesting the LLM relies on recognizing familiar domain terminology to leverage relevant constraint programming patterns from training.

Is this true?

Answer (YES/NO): NO